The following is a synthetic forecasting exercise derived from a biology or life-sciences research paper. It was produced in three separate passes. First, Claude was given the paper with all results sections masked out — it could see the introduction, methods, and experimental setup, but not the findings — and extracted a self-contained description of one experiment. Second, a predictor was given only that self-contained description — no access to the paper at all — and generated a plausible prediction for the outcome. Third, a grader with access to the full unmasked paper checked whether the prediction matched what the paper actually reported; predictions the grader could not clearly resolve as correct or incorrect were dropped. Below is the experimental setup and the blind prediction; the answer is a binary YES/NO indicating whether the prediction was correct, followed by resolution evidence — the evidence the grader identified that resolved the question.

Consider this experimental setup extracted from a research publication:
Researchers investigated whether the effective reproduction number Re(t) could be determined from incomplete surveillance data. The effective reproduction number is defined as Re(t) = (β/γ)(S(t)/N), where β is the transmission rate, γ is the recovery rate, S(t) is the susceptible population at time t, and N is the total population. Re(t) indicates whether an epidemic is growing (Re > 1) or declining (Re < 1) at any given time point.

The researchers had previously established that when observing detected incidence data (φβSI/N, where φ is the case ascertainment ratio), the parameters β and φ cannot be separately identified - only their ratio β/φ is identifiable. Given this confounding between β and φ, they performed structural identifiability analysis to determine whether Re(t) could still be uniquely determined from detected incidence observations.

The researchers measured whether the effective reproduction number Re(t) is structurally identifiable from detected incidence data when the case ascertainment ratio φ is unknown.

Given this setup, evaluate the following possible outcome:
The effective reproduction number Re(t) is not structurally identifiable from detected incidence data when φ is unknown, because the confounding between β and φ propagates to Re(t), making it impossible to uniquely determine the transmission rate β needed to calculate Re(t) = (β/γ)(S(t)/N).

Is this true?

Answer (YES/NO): NO